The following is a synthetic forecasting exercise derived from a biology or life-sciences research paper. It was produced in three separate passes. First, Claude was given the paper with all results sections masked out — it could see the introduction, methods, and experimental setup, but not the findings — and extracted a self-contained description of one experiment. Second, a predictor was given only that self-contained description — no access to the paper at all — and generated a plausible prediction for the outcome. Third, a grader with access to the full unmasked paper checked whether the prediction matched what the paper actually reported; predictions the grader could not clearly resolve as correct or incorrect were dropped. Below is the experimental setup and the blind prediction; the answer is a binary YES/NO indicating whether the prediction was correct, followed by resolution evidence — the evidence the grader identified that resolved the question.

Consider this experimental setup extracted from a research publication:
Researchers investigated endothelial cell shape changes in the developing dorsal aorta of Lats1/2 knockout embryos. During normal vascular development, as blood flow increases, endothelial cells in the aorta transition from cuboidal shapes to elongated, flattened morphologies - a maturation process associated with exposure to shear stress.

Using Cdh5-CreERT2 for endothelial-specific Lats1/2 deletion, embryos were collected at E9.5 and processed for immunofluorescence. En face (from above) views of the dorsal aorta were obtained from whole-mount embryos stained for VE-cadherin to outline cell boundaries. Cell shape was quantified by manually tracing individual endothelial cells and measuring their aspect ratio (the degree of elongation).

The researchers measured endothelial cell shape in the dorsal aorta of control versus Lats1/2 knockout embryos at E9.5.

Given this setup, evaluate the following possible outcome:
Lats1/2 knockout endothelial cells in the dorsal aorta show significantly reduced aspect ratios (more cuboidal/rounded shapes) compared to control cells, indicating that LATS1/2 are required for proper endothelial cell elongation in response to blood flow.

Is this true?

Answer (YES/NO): YES